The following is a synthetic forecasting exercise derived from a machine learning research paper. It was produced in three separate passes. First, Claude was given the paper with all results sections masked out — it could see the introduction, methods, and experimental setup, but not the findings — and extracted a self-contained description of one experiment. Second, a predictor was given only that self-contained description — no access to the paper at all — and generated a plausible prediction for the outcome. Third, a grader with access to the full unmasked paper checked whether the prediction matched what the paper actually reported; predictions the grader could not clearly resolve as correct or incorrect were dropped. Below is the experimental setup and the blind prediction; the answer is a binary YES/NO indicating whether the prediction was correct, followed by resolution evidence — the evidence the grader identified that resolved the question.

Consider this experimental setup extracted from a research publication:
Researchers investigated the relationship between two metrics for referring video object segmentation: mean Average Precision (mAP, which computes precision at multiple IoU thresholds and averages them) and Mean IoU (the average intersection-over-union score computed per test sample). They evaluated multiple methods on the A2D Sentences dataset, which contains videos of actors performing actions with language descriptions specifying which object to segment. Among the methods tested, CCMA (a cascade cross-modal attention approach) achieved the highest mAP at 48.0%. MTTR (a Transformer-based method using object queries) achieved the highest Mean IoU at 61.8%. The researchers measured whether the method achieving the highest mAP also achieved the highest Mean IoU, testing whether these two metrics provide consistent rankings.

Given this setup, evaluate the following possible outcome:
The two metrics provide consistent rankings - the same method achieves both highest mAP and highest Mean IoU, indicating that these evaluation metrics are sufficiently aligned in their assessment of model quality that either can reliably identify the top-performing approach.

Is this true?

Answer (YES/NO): NO